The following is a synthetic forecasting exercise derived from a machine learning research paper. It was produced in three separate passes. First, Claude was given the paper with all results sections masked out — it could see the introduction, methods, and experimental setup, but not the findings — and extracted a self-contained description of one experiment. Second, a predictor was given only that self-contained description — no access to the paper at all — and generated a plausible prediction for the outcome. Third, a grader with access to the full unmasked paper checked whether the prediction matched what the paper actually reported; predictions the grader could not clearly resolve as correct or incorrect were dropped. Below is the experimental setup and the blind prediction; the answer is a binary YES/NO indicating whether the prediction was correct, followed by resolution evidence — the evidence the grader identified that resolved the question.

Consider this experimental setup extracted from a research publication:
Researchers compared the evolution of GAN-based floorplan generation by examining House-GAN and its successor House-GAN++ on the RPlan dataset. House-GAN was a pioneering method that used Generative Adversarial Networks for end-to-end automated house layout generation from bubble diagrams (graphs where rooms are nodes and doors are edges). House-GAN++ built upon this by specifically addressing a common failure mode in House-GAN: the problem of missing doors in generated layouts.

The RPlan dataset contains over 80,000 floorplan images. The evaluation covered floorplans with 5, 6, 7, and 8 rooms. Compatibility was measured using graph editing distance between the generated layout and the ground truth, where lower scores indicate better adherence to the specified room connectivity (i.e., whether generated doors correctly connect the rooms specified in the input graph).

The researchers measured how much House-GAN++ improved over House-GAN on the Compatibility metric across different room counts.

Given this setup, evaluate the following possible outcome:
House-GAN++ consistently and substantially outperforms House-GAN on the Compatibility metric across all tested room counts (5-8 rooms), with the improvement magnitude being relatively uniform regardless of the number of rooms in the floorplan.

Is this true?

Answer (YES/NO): NO